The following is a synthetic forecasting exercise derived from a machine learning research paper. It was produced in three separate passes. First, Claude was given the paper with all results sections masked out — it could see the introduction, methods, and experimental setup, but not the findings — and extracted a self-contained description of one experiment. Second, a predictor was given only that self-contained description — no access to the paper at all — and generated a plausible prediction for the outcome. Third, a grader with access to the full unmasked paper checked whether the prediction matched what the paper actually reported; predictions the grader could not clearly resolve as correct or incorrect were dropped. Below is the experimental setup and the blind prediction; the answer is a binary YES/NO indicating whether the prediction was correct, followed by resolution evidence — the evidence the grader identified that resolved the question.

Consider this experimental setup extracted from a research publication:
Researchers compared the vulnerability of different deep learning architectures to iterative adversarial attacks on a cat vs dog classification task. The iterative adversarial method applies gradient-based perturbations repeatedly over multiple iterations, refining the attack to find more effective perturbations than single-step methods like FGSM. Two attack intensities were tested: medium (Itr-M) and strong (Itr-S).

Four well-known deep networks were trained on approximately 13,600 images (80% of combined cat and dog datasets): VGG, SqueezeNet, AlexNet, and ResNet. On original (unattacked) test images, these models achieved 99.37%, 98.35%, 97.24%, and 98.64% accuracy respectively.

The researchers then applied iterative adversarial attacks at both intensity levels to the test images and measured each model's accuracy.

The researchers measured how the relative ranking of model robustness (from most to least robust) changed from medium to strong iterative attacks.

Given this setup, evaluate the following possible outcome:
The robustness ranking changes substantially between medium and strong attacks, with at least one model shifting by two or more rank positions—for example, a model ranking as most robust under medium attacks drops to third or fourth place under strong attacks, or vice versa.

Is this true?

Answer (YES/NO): NO